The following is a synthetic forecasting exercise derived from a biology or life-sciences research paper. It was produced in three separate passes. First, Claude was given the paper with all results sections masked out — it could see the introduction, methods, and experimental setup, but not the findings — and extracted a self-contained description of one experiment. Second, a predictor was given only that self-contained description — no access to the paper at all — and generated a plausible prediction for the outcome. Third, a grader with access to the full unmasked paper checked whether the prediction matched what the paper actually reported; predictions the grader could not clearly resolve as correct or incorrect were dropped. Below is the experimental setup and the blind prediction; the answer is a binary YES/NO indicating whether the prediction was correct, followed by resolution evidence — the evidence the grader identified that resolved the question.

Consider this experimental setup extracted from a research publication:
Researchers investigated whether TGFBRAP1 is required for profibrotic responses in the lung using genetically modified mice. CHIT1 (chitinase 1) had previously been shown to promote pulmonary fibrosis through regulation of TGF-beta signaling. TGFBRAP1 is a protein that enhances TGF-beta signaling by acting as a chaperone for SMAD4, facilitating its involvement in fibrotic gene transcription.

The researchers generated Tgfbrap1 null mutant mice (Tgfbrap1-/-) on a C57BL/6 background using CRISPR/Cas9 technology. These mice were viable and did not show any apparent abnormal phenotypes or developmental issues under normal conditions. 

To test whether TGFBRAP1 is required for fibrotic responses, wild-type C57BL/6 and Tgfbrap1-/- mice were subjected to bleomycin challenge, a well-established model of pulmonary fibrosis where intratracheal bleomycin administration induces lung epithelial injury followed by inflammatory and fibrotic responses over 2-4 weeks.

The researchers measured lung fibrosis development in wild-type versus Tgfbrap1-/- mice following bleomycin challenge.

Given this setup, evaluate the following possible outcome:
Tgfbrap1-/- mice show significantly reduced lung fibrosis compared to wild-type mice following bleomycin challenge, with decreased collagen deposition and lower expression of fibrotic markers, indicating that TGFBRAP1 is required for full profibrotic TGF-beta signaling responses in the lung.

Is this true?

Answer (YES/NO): YES